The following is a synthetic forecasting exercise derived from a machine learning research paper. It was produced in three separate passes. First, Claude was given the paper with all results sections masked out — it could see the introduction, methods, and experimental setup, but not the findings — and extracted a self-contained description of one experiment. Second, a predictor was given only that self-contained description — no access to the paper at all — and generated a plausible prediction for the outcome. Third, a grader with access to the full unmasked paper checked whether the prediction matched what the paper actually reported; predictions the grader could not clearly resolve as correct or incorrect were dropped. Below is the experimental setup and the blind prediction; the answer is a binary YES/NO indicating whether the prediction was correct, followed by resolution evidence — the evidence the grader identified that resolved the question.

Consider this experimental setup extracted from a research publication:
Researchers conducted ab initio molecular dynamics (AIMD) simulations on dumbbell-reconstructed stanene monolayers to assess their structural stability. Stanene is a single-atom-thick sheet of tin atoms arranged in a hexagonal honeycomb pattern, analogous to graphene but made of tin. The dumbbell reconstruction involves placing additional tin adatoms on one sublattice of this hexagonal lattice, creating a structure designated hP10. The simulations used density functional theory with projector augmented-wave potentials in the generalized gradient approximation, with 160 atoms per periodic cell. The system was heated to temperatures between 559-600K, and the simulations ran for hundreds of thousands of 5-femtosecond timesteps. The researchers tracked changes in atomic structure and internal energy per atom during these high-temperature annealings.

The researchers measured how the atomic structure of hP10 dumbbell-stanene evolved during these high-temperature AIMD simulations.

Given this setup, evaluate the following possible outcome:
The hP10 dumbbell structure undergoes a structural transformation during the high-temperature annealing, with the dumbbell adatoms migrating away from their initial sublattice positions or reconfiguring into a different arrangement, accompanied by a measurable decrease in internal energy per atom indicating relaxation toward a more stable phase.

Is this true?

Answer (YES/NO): YES